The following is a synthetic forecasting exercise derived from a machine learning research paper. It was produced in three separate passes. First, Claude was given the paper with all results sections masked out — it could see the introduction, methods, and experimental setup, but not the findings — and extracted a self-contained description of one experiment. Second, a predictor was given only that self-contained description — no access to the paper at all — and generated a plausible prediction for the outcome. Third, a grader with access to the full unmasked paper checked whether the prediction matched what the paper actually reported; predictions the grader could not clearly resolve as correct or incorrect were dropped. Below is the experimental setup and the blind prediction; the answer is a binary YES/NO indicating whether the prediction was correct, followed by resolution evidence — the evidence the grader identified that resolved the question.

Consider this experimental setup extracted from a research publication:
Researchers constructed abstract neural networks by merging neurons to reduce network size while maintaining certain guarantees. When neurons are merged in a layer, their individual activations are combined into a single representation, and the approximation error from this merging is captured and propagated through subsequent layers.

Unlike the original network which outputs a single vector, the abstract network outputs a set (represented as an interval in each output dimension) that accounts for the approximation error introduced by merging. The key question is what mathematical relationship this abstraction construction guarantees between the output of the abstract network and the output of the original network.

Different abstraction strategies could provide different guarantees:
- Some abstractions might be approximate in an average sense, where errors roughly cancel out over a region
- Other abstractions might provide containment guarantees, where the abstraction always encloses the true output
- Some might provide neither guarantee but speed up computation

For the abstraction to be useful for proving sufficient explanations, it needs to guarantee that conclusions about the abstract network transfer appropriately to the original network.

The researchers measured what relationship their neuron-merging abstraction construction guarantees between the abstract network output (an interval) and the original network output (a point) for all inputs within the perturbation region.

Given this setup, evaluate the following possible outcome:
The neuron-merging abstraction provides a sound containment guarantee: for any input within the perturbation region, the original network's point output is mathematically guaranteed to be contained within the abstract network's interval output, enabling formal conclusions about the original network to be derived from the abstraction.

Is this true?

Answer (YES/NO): YES